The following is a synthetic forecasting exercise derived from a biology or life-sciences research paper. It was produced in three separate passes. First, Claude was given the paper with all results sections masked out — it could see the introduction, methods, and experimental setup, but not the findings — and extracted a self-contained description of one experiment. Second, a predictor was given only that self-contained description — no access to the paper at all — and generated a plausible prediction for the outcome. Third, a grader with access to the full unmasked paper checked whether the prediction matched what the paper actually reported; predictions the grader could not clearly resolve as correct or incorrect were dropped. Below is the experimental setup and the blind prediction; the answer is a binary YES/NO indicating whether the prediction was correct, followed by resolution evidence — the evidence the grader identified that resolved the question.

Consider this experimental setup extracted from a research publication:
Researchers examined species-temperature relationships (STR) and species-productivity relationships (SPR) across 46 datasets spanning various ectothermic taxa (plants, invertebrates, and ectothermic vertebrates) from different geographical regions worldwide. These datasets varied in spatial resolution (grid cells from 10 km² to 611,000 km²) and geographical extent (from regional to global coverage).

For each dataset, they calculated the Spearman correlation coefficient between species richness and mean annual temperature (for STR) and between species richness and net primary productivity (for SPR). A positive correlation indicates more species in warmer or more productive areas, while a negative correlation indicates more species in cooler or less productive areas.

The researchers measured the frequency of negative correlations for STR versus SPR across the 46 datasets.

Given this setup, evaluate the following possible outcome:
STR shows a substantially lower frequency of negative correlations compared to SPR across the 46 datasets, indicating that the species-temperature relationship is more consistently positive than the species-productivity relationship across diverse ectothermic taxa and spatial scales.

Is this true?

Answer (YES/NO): NO